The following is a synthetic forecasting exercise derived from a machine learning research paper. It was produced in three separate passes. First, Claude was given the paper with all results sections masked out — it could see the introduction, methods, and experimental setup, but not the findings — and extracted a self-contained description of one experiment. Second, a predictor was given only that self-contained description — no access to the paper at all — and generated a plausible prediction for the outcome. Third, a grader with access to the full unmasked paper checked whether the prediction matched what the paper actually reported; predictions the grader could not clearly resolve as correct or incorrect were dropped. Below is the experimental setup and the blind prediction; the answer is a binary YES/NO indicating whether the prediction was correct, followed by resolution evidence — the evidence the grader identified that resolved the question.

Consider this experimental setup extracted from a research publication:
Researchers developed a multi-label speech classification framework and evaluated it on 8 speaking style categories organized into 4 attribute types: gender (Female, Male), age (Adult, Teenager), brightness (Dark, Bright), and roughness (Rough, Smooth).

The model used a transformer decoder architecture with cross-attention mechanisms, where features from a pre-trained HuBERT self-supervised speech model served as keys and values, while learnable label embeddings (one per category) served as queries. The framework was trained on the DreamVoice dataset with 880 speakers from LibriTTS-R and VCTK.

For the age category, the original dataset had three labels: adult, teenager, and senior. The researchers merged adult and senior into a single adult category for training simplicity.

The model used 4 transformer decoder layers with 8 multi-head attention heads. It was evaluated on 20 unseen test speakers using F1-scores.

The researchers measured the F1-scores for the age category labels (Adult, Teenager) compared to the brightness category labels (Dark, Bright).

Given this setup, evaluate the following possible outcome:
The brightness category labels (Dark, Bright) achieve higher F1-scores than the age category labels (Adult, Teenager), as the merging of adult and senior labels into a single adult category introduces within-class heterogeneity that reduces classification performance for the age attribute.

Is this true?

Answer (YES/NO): NO